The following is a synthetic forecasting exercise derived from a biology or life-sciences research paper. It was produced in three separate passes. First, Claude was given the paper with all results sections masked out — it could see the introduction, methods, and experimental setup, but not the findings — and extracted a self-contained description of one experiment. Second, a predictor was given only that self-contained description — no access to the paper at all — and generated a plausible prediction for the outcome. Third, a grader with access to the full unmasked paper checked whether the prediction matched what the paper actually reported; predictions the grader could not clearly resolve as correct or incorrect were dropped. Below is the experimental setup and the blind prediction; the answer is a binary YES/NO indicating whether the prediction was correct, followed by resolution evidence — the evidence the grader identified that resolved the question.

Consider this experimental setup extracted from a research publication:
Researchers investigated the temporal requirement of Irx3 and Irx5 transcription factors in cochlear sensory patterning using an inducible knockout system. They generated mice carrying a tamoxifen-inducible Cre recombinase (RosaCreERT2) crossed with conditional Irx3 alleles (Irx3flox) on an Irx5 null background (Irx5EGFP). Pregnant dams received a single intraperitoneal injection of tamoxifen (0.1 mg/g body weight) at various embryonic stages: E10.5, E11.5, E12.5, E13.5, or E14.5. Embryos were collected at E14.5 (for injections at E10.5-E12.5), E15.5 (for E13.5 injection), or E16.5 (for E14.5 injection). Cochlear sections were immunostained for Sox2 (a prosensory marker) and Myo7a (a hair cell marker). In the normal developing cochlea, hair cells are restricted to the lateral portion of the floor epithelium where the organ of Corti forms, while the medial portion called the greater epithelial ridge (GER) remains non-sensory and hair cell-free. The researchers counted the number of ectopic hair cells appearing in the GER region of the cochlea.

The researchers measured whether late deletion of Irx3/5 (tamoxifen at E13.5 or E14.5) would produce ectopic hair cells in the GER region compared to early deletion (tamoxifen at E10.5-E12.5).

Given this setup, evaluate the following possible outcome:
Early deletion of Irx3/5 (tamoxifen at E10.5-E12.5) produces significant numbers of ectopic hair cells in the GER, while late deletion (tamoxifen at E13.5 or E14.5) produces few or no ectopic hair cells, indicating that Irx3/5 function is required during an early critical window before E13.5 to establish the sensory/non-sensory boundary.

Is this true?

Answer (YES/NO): YES